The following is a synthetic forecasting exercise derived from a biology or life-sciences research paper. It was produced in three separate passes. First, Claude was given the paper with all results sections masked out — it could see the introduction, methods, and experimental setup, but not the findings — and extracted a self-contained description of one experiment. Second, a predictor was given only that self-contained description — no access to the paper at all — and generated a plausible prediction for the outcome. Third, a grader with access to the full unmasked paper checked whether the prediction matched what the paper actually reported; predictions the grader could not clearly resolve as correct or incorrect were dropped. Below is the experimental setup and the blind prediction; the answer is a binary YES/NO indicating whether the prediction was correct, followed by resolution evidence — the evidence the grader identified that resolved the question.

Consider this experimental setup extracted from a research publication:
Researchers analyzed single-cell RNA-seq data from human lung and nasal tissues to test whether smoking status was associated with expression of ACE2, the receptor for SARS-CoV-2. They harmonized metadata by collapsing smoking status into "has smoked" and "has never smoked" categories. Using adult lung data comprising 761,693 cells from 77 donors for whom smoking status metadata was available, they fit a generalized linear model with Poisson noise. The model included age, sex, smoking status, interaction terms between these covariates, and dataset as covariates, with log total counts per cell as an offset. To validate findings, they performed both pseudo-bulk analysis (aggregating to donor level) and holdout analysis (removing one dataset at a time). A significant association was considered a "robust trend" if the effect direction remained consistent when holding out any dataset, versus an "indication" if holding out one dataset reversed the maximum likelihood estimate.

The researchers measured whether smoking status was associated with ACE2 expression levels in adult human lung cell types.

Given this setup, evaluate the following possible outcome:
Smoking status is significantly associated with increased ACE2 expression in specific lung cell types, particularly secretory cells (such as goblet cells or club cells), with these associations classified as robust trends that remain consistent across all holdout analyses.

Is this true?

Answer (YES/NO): NO